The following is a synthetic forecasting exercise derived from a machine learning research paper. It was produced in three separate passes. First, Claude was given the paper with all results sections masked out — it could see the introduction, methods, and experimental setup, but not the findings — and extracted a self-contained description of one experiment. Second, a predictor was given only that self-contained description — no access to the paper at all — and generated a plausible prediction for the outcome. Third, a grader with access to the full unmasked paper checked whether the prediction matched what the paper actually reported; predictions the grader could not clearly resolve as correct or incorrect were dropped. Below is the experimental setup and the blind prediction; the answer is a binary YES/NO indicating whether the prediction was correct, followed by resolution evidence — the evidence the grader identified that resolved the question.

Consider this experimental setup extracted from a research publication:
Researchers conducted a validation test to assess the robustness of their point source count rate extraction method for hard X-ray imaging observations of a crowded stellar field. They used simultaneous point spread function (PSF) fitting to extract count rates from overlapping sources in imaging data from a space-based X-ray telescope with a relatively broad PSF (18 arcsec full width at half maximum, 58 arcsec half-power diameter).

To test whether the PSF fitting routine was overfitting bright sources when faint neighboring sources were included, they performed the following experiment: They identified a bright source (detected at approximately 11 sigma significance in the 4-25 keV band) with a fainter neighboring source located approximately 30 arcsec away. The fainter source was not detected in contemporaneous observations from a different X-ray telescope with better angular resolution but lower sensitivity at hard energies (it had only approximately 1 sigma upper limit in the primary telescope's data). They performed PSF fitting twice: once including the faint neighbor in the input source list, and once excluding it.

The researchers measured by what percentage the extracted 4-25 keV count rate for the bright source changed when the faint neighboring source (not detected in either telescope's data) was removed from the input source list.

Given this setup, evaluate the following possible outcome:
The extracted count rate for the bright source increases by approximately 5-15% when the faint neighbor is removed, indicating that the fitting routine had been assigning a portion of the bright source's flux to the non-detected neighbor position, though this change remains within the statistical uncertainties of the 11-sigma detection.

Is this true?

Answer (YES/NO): YES